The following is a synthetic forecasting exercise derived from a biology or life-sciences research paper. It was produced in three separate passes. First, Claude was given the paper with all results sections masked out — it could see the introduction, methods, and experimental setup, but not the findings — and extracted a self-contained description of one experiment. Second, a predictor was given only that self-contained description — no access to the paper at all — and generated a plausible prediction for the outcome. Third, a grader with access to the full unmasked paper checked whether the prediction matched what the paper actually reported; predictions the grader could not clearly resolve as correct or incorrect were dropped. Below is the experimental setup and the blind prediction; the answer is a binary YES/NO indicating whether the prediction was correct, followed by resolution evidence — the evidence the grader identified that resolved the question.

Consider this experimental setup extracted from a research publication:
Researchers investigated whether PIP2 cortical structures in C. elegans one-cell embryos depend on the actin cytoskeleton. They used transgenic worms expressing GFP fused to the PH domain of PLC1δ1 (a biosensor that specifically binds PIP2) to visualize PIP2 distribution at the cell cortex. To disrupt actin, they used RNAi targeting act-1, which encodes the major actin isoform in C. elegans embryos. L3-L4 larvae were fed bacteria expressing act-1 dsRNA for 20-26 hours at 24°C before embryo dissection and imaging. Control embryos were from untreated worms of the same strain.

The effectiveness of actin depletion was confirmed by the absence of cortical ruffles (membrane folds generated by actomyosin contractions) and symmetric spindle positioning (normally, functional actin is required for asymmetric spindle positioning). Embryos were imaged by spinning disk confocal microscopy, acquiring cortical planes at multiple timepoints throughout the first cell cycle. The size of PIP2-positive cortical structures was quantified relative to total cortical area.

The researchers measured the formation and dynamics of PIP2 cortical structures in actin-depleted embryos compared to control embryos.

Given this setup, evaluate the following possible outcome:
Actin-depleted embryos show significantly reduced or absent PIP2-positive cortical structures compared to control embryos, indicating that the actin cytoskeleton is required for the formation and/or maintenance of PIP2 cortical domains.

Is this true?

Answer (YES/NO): YES